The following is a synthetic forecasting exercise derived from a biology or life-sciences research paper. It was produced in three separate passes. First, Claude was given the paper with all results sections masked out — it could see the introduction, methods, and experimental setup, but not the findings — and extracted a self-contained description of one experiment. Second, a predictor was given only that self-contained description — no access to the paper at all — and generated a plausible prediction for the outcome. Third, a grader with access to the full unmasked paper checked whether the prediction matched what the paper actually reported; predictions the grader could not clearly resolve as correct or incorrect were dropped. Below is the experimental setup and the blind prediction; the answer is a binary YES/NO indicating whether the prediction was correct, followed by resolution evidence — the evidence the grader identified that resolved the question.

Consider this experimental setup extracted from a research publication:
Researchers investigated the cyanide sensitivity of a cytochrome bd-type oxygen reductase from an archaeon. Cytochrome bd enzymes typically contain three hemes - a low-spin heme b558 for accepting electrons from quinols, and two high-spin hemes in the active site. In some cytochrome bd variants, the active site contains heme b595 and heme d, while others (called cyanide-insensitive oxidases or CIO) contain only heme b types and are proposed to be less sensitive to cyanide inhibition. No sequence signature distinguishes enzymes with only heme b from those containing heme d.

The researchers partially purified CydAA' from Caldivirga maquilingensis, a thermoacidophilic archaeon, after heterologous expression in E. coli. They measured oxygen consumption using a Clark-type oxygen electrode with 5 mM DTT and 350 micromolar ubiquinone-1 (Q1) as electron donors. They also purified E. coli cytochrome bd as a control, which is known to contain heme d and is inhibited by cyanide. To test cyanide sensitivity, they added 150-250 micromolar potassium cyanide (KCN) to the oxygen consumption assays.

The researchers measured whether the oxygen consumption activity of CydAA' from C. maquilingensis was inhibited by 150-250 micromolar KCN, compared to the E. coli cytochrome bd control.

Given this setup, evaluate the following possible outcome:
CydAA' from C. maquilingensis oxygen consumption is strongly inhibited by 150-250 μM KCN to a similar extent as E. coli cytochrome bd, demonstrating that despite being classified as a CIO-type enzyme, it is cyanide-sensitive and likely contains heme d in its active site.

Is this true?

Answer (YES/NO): NO